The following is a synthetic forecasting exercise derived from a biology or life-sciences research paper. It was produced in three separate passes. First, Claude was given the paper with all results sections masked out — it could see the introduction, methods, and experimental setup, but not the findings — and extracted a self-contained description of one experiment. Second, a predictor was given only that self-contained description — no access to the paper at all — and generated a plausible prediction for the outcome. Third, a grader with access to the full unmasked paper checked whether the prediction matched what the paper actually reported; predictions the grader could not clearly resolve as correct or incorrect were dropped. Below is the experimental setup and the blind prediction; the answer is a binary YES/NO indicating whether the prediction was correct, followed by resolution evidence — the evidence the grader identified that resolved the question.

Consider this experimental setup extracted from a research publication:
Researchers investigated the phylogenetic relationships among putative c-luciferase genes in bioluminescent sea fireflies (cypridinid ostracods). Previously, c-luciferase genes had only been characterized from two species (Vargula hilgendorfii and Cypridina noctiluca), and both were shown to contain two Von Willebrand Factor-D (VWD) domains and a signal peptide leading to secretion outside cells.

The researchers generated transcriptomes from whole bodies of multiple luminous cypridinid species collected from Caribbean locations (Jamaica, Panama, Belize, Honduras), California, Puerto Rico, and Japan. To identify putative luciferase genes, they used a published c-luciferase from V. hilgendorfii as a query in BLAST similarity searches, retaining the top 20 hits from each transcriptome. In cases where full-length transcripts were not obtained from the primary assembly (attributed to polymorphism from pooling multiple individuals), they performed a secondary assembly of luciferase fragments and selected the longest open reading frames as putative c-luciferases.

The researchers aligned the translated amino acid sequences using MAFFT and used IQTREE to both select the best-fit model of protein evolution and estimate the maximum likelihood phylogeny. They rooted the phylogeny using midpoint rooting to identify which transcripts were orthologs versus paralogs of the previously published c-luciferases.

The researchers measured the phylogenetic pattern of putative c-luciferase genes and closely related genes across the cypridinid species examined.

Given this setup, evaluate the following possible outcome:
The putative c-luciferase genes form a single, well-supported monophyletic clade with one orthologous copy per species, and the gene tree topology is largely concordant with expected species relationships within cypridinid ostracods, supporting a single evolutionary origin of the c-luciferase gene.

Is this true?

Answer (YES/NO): NO